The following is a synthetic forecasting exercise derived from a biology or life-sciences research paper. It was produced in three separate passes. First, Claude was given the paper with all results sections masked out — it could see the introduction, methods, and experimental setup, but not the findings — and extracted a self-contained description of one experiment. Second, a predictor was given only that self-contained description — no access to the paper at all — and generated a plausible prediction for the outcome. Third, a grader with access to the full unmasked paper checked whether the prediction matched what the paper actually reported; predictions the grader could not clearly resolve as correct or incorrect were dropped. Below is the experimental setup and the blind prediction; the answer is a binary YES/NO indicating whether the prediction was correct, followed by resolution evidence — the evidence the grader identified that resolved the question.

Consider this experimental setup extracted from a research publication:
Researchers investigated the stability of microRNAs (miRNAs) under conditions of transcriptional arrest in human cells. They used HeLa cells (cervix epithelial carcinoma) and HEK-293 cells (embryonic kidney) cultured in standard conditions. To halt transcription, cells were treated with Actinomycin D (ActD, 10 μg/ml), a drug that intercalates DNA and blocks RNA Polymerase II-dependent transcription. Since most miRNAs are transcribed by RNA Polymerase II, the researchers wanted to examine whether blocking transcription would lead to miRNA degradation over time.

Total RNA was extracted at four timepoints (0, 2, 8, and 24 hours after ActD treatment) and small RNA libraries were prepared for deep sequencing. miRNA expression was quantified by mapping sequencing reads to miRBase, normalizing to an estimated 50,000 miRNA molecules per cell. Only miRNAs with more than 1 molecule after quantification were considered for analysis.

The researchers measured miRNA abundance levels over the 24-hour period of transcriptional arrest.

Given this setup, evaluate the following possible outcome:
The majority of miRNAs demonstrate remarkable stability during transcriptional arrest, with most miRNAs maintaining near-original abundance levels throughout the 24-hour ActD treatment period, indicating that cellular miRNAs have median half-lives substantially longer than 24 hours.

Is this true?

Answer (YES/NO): YES